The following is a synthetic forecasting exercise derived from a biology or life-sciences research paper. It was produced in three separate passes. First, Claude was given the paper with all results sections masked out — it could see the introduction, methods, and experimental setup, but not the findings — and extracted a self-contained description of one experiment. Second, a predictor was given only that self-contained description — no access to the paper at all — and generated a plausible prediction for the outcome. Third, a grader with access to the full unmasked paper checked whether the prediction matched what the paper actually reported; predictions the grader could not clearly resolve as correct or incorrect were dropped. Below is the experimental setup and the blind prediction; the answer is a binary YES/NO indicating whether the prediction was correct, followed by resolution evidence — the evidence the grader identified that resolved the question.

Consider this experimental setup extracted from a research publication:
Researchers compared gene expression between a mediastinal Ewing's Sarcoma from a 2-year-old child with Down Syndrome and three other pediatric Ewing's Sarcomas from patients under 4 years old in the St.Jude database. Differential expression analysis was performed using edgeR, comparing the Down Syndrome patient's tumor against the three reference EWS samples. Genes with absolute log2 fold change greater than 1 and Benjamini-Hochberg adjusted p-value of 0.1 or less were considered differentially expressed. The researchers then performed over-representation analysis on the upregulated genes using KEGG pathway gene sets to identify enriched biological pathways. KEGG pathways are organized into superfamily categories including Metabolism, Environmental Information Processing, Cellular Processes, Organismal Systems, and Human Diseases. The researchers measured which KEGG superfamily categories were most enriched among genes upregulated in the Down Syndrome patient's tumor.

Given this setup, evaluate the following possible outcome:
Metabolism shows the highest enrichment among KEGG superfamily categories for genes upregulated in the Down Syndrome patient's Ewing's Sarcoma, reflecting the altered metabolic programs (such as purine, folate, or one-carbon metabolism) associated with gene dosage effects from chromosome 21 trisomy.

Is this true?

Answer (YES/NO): NO